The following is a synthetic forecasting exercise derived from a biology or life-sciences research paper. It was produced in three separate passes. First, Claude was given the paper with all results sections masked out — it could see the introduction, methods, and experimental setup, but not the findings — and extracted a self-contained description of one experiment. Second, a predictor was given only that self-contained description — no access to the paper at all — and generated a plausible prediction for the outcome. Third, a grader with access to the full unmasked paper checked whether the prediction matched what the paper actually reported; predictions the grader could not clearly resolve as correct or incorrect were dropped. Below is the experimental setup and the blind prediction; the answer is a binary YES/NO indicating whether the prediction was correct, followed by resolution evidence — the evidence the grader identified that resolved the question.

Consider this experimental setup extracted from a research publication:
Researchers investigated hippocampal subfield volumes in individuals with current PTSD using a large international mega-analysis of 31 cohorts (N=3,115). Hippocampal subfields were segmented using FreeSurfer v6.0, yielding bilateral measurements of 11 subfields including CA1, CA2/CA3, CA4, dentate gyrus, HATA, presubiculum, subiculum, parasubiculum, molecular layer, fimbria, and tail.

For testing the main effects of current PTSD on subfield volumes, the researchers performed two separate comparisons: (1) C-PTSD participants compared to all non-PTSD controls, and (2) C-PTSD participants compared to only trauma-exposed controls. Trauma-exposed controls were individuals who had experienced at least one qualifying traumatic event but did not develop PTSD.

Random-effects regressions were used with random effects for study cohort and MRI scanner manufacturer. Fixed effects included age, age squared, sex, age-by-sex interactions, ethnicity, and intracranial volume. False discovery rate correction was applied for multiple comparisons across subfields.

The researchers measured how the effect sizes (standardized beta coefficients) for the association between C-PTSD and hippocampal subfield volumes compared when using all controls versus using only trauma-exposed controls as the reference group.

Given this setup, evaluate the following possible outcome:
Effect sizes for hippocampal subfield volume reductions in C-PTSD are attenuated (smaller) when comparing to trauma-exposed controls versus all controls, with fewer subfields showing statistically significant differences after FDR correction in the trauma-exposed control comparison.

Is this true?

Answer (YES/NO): NO